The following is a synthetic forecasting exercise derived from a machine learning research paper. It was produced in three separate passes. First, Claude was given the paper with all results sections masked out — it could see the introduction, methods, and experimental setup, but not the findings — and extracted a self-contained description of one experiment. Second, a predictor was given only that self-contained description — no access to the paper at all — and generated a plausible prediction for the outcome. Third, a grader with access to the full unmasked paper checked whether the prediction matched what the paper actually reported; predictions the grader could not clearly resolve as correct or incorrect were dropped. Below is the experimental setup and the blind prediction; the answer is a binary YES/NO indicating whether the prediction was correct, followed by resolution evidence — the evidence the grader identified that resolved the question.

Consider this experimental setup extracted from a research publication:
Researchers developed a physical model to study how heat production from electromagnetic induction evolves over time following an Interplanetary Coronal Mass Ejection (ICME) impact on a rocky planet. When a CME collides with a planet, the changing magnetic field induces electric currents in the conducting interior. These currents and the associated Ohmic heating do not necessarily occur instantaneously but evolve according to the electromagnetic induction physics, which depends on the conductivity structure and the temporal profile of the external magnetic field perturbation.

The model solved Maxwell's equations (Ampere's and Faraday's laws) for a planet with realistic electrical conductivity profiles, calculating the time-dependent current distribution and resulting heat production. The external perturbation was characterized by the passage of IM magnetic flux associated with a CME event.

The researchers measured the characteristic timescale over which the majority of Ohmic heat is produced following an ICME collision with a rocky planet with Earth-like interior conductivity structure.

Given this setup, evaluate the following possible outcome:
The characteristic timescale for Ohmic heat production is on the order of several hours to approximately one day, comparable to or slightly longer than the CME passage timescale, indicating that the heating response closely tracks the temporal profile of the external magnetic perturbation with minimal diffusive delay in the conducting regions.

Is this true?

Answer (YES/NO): NO